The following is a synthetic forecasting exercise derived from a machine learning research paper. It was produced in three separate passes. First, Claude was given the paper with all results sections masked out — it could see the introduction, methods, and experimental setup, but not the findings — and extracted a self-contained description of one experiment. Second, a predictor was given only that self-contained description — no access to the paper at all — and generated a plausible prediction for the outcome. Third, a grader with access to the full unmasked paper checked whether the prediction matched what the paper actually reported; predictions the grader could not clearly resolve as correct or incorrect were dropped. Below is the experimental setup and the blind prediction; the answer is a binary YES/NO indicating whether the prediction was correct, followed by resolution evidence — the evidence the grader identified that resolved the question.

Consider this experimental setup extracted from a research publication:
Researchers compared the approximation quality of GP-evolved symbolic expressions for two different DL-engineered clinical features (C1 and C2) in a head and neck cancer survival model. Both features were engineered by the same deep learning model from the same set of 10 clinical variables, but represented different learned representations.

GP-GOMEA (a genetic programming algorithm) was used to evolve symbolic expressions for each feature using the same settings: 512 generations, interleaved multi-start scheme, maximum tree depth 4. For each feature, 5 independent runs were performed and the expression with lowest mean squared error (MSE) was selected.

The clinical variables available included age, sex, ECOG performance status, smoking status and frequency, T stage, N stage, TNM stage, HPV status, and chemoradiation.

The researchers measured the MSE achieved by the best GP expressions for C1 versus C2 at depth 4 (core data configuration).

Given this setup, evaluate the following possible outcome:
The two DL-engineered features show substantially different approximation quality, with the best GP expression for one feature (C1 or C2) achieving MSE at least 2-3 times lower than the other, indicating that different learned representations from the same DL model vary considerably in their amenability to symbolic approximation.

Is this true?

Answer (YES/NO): YES